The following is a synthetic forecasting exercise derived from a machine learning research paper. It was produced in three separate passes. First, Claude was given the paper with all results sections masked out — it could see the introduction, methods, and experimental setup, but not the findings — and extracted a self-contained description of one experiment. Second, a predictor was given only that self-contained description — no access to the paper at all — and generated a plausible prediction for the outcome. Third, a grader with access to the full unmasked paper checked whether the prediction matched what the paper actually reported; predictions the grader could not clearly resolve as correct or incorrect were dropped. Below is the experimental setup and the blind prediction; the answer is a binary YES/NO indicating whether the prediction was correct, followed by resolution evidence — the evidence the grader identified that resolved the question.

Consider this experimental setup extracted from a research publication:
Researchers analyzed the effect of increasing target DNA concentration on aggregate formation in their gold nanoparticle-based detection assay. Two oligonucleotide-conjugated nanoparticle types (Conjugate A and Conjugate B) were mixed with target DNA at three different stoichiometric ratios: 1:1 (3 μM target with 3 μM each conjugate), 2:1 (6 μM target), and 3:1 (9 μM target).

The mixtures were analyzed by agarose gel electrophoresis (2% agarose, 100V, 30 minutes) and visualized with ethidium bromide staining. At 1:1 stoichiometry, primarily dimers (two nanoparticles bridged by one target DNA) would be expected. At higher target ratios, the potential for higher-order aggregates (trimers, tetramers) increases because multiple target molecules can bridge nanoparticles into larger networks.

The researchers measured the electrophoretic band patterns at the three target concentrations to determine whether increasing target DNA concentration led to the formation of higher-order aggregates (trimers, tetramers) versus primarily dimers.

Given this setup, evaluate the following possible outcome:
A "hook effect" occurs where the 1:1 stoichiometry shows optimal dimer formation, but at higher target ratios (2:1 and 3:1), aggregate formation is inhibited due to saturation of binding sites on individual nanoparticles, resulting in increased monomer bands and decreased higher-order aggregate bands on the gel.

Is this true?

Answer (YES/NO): NO